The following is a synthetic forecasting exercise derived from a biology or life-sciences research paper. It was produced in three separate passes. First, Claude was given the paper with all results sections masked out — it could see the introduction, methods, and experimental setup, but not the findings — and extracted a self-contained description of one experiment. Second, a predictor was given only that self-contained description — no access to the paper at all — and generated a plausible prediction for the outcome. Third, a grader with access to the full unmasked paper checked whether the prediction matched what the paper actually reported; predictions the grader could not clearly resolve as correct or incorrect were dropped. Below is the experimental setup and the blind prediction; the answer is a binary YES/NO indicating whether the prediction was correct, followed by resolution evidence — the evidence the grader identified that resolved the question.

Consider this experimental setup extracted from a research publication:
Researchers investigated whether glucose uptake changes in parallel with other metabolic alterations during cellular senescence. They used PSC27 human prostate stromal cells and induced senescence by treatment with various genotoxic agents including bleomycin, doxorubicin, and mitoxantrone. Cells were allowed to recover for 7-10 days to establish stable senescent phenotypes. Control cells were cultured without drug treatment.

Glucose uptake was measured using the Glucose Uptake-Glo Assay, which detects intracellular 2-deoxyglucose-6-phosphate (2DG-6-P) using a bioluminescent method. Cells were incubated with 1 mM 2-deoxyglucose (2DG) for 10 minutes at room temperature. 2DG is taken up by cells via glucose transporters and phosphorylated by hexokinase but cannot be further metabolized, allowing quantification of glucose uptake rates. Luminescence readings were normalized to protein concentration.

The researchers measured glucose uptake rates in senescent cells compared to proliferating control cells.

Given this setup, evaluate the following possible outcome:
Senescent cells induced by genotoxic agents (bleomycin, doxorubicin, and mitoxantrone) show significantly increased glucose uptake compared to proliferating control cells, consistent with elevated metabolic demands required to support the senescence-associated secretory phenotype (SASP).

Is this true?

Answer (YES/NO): YES